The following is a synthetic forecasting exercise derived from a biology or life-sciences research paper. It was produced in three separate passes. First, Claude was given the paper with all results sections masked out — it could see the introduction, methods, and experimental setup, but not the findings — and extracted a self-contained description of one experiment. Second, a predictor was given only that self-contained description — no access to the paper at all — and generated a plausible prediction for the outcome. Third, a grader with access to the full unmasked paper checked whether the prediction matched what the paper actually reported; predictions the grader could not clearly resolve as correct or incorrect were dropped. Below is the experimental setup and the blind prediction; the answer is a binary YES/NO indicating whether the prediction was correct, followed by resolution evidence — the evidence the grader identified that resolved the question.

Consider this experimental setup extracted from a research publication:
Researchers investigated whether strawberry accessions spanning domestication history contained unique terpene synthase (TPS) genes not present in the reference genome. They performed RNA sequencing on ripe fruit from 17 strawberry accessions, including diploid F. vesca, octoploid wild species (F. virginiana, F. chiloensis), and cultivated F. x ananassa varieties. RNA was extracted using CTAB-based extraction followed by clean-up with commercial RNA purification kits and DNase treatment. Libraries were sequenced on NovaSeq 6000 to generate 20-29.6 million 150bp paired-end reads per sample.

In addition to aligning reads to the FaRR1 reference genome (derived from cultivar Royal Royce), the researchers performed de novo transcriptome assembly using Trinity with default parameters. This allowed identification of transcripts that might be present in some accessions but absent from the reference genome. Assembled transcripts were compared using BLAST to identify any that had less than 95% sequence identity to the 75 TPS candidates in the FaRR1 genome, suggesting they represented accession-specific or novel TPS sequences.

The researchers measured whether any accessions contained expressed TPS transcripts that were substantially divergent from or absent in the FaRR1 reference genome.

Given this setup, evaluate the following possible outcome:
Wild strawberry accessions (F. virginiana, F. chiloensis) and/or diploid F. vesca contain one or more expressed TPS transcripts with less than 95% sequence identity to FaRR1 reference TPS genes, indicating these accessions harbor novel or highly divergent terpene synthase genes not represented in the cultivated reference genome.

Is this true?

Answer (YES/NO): YES